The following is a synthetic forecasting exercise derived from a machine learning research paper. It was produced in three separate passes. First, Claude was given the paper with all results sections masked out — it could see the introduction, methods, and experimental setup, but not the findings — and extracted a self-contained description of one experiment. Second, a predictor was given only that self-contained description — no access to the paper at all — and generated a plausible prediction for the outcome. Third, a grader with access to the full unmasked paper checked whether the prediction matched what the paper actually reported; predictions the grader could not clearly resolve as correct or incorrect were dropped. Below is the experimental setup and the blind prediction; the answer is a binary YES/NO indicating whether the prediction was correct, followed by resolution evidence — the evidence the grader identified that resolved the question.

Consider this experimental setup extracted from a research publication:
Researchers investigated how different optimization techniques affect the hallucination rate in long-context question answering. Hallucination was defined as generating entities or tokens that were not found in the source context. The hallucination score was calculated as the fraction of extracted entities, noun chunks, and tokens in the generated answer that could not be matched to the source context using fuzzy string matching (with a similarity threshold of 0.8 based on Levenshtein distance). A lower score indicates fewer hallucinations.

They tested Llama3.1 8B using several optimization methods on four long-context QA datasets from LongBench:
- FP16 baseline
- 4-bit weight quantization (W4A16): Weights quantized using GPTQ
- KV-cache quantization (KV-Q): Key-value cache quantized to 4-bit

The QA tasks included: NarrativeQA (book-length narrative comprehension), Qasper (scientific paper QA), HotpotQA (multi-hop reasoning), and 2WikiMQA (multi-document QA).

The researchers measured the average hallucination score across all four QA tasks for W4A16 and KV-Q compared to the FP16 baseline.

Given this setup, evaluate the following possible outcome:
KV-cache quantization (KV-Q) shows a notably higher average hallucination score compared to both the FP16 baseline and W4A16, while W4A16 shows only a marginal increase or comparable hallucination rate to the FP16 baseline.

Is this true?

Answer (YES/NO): NO